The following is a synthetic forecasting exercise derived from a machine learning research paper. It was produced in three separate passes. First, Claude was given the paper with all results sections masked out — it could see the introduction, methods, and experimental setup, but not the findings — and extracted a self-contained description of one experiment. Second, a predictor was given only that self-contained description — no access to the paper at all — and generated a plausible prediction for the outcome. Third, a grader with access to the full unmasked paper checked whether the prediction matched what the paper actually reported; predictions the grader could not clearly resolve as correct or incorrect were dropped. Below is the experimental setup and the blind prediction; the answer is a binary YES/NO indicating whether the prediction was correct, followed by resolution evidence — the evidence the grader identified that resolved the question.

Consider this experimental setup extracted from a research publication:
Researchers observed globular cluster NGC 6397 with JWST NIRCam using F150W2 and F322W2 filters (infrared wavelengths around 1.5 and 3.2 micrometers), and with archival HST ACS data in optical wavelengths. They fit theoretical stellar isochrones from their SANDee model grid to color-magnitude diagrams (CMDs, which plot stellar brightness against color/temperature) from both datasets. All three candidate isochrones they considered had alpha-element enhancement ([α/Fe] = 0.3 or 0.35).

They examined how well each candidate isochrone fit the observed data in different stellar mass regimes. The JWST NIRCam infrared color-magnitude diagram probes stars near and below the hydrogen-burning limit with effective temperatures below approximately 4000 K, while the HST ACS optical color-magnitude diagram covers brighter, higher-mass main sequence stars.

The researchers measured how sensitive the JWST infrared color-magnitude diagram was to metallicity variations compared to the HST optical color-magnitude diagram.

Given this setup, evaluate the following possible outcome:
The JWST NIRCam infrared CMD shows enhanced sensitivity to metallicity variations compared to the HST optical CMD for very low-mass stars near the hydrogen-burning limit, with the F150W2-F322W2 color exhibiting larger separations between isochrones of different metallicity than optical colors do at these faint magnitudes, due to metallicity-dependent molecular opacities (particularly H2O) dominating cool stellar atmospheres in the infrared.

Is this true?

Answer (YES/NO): NO